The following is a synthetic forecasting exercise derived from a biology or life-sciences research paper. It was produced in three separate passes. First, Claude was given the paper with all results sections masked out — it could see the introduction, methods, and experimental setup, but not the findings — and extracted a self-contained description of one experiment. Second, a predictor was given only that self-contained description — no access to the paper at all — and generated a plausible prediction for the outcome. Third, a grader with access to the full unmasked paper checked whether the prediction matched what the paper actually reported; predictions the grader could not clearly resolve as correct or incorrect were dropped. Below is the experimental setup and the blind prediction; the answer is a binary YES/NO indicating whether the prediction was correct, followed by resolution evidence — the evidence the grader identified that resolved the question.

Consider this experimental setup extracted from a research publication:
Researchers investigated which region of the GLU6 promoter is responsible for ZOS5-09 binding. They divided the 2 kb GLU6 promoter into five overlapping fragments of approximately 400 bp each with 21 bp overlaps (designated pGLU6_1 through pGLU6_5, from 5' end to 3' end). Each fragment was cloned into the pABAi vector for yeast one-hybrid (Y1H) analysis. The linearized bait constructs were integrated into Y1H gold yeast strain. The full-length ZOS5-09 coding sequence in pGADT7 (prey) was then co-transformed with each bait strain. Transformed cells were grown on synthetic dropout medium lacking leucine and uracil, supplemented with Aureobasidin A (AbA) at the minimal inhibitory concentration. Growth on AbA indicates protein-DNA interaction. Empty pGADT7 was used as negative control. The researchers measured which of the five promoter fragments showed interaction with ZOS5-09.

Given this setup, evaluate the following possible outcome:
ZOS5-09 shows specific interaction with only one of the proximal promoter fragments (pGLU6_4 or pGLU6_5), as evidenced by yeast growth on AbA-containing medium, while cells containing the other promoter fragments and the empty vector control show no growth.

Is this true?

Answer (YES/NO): YES